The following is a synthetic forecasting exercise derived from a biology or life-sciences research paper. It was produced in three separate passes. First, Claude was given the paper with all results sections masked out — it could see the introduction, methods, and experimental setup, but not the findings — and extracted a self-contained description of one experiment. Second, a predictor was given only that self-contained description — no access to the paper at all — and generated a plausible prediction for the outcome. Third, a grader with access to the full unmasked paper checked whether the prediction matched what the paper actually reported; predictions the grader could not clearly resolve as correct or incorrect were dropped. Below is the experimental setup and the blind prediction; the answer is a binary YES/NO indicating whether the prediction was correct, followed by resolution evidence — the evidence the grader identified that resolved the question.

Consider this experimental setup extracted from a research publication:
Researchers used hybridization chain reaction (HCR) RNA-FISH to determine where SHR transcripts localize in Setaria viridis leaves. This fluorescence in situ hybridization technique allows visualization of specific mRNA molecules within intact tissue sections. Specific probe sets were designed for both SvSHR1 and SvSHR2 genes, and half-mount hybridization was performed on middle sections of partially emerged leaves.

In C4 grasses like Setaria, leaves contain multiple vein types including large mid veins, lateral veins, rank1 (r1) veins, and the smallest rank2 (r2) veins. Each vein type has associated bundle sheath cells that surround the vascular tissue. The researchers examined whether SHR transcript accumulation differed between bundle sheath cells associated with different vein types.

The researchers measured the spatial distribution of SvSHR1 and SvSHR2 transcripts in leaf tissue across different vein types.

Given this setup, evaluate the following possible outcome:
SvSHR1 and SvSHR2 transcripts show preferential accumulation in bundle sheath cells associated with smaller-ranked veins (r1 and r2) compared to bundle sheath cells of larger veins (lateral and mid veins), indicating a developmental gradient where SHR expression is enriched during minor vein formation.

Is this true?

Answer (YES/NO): YES